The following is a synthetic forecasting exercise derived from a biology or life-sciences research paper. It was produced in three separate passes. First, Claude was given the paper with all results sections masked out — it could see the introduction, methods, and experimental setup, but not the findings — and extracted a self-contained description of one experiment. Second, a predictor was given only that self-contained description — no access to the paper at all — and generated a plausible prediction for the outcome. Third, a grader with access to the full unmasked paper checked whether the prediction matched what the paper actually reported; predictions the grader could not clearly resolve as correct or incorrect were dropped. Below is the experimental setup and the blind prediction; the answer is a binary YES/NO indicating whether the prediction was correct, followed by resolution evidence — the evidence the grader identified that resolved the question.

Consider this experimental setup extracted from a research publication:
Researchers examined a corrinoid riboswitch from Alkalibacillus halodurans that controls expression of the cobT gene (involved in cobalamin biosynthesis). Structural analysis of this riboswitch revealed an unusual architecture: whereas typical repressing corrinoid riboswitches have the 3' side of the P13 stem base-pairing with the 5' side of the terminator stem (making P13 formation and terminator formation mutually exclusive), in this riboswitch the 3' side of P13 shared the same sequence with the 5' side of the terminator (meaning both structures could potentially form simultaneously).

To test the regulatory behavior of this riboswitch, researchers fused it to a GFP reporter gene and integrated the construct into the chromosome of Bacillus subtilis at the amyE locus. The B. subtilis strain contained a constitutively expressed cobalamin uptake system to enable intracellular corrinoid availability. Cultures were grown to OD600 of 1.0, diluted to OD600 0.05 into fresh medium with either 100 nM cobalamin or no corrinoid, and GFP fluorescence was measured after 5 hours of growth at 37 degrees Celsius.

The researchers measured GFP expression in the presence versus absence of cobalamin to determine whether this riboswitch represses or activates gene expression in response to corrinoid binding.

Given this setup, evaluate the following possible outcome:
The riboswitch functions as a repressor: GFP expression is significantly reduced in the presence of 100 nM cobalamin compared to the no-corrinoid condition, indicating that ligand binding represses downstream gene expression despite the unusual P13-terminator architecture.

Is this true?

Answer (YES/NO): NO